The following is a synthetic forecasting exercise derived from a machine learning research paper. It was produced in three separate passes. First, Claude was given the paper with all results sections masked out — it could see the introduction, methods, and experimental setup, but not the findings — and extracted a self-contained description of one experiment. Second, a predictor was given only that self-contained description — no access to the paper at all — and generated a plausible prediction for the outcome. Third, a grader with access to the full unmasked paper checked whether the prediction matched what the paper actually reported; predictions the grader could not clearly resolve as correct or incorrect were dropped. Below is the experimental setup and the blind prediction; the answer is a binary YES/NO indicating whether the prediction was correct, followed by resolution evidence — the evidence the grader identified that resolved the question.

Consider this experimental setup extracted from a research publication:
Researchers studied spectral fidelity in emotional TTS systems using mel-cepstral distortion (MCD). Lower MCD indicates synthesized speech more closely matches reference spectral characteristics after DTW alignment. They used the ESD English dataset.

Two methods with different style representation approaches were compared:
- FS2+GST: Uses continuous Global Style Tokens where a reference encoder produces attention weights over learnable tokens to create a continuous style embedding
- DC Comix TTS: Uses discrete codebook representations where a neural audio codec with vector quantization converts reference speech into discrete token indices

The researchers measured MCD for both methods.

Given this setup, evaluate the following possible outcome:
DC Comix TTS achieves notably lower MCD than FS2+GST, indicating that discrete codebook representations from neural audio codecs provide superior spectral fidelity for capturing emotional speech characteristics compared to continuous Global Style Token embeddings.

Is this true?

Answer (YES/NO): NO